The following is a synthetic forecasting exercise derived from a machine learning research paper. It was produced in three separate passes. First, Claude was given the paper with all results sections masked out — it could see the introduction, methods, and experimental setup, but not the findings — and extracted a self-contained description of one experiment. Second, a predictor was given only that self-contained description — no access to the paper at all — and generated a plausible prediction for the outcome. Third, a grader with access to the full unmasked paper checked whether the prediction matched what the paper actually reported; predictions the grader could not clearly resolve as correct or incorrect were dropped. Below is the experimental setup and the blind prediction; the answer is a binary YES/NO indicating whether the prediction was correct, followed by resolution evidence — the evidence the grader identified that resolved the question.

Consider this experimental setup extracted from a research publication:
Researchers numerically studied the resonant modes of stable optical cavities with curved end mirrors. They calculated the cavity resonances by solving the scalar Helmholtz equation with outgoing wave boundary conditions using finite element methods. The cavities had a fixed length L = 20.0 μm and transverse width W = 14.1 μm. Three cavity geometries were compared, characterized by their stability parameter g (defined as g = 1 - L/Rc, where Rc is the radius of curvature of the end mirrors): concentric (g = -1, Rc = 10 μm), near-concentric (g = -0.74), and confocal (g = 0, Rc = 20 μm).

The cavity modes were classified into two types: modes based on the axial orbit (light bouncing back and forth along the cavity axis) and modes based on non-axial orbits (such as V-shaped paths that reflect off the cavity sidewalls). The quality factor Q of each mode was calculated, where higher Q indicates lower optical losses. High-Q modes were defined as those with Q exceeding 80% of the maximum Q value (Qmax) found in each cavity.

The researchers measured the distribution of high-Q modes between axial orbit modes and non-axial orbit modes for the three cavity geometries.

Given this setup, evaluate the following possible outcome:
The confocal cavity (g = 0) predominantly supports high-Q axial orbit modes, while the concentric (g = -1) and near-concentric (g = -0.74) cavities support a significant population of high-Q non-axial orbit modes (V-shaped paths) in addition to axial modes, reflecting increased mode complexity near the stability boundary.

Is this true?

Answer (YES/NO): NO